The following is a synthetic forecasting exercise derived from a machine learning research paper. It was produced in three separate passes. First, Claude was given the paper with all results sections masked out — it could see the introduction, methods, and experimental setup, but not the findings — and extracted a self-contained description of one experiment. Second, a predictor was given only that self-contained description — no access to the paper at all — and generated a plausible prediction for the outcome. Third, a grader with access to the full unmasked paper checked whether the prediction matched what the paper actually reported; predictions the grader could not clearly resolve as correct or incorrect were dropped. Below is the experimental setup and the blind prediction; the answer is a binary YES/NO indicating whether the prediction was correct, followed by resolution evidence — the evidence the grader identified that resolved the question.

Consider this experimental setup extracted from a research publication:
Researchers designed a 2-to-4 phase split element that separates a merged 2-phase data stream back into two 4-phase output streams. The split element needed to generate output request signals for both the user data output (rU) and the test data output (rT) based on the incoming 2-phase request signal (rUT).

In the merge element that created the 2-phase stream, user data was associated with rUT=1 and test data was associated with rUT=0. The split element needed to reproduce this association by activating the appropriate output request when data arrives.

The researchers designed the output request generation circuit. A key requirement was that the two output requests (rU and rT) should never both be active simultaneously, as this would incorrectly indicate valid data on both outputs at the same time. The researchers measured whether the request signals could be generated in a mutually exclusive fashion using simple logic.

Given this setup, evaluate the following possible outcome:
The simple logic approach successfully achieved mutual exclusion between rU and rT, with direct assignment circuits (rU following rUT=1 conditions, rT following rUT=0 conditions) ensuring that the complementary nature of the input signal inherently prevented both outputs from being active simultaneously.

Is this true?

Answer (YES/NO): YES